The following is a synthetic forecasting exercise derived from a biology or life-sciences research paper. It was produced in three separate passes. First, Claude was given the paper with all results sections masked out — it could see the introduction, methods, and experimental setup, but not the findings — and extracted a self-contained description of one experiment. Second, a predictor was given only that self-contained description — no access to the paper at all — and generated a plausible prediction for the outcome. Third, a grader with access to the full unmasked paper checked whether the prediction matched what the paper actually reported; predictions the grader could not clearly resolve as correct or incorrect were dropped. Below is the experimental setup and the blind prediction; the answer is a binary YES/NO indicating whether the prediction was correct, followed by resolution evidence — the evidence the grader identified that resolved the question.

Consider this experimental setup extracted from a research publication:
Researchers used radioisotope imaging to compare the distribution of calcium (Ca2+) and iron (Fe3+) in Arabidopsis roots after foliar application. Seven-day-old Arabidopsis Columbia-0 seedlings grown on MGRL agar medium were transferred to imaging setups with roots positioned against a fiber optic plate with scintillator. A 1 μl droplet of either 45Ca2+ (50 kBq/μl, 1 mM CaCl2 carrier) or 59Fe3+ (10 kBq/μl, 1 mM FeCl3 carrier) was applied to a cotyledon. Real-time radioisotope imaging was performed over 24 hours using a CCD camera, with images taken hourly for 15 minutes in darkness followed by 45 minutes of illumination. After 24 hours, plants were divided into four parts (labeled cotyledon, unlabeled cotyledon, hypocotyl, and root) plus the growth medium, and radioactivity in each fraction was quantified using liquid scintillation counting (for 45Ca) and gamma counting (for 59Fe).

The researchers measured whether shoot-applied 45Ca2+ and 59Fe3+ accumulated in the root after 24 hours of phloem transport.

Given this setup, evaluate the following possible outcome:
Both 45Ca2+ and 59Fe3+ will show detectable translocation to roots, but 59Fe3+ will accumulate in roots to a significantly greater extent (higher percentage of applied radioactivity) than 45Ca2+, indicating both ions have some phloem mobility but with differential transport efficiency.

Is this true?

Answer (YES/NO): NO